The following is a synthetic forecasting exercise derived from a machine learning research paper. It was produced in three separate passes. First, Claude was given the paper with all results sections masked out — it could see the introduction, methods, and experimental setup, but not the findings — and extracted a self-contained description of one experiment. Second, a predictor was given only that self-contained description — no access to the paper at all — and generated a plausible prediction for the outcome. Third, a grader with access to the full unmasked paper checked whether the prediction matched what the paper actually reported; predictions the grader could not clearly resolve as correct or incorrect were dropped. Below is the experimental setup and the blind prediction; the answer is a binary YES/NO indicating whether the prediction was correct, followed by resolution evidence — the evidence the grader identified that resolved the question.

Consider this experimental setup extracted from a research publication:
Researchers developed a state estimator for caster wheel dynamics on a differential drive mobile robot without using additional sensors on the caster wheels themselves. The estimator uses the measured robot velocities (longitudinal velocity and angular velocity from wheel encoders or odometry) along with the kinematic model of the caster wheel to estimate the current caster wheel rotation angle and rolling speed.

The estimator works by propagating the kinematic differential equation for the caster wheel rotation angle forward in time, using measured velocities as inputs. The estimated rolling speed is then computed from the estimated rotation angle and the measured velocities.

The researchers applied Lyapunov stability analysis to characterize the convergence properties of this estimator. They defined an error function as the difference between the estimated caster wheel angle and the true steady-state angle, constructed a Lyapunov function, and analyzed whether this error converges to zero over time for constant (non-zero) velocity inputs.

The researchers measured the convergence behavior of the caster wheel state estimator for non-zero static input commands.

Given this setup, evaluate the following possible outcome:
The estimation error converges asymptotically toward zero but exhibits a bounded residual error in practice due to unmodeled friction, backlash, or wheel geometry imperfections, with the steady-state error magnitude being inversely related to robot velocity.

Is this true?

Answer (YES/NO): NO